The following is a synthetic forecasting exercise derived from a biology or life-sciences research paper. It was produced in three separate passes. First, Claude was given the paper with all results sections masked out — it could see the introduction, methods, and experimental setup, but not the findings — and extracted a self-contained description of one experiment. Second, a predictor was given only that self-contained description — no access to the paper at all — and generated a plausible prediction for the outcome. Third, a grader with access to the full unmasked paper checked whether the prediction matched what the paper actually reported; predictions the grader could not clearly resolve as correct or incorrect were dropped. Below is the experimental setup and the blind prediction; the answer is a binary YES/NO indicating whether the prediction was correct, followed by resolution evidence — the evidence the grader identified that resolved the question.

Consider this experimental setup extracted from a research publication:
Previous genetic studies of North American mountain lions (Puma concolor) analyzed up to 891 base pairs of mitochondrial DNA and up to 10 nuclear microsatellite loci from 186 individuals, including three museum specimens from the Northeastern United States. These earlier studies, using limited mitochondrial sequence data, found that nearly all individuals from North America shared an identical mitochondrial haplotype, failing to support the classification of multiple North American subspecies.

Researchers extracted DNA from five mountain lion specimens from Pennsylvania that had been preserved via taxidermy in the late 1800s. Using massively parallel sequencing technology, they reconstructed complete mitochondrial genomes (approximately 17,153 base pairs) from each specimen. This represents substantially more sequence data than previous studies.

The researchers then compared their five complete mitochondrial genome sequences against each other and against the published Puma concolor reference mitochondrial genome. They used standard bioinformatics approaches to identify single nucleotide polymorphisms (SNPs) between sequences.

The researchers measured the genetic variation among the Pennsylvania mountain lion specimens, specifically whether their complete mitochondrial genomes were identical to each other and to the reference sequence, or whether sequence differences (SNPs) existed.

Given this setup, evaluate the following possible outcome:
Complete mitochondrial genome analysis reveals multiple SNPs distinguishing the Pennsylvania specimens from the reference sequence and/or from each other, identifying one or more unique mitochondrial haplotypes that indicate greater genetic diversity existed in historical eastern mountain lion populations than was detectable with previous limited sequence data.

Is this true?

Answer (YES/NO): NO